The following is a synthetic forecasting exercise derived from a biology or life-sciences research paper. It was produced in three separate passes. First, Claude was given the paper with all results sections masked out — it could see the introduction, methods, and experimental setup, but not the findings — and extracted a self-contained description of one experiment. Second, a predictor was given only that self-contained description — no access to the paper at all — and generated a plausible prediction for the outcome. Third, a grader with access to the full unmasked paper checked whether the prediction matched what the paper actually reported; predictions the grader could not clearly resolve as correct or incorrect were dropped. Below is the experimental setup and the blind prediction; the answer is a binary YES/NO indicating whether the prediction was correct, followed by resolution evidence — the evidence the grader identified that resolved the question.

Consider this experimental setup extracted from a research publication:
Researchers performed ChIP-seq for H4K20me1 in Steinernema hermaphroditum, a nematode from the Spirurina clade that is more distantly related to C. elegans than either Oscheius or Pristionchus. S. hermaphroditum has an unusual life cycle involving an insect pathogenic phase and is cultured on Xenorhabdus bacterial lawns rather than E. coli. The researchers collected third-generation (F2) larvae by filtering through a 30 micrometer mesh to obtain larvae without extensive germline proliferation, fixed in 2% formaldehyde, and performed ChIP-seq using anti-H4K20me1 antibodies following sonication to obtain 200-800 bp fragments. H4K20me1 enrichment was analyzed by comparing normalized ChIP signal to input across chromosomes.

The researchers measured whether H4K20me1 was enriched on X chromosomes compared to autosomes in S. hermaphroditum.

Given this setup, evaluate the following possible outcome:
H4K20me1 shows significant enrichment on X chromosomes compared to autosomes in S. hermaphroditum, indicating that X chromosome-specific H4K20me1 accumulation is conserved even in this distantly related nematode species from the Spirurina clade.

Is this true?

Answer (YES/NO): NO